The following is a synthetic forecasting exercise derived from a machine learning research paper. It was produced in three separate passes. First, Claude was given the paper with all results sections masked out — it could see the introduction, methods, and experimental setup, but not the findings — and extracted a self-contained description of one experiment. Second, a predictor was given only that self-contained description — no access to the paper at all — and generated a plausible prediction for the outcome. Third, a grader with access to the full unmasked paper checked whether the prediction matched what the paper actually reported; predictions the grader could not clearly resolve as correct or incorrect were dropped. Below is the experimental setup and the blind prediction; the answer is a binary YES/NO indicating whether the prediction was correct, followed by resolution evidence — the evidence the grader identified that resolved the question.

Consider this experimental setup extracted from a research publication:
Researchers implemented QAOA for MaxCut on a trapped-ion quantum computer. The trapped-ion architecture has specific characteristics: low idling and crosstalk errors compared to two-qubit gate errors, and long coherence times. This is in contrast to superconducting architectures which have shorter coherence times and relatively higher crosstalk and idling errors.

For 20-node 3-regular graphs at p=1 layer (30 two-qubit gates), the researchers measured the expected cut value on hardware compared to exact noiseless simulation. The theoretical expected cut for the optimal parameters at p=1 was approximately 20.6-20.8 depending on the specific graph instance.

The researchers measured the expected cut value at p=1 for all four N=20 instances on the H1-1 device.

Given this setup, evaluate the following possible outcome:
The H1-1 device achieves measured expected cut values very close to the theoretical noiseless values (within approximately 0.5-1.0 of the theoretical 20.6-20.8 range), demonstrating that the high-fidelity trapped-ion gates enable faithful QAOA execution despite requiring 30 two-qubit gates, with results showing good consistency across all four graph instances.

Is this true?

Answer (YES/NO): NO